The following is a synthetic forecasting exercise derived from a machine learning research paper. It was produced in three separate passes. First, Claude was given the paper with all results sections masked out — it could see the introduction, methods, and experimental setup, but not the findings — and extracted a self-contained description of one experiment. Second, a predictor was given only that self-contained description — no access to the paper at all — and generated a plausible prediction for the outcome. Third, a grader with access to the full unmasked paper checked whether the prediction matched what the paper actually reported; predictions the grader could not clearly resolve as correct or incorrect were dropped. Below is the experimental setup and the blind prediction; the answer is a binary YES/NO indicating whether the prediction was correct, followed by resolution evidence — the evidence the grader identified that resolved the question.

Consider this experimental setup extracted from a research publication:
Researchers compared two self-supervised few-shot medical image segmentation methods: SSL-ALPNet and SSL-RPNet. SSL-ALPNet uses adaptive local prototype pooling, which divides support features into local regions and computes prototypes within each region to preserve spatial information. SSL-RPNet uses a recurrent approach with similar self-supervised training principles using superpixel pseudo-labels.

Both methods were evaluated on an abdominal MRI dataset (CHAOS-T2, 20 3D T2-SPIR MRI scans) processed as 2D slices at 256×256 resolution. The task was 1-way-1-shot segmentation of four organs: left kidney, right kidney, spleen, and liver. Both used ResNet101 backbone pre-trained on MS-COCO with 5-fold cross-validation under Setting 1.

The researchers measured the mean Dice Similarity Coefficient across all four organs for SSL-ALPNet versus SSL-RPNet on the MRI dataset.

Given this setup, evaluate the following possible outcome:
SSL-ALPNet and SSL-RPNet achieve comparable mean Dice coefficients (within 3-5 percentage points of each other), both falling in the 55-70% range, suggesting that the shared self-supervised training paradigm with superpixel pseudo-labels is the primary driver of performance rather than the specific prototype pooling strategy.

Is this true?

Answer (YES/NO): NO